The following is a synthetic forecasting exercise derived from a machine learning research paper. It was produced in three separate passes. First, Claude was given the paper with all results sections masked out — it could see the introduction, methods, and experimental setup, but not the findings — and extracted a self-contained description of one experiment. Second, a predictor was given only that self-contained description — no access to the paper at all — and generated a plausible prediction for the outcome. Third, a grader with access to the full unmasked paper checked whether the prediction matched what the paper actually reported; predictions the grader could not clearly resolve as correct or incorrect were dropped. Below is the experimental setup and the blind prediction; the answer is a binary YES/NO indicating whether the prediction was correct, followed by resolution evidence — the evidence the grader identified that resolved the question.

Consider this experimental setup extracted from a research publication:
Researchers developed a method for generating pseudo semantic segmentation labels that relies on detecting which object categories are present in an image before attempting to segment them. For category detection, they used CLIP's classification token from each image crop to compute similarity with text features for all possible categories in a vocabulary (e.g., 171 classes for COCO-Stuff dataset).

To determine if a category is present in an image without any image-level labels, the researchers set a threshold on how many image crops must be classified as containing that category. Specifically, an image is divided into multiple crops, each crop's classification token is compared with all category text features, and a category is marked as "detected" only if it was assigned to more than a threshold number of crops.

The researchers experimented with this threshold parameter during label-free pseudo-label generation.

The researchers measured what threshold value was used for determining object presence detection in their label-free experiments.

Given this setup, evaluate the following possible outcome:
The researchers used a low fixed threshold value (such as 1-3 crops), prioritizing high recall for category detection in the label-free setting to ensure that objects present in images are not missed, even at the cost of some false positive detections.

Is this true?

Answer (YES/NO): YES